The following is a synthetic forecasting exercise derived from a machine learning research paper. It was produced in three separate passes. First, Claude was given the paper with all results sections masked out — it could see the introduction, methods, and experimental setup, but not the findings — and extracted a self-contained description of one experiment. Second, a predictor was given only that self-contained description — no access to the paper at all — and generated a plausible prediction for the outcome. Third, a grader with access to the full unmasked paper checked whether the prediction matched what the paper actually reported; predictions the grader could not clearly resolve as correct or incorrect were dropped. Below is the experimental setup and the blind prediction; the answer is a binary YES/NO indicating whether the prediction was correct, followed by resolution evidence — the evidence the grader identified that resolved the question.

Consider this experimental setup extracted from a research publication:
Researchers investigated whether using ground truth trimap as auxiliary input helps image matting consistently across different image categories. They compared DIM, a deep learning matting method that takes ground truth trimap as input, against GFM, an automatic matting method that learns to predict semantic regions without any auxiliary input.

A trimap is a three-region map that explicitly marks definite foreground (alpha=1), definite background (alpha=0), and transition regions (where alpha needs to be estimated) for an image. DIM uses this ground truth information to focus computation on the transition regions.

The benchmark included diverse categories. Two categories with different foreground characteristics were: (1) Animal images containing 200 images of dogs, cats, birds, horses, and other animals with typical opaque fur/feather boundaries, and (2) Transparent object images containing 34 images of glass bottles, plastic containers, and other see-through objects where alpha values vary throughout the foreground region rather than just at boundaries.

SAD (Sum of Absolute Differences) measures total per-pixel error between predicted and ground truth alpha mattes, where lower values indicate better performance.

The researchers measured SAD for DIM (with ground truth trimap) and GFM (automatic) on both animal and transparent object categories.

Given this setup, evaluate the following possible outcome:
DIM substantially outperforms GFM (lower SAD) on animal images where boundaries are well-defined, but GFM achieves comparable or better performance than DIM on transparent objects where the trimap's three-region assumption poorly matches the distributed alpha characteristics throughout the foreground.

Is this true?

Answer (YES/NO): YES